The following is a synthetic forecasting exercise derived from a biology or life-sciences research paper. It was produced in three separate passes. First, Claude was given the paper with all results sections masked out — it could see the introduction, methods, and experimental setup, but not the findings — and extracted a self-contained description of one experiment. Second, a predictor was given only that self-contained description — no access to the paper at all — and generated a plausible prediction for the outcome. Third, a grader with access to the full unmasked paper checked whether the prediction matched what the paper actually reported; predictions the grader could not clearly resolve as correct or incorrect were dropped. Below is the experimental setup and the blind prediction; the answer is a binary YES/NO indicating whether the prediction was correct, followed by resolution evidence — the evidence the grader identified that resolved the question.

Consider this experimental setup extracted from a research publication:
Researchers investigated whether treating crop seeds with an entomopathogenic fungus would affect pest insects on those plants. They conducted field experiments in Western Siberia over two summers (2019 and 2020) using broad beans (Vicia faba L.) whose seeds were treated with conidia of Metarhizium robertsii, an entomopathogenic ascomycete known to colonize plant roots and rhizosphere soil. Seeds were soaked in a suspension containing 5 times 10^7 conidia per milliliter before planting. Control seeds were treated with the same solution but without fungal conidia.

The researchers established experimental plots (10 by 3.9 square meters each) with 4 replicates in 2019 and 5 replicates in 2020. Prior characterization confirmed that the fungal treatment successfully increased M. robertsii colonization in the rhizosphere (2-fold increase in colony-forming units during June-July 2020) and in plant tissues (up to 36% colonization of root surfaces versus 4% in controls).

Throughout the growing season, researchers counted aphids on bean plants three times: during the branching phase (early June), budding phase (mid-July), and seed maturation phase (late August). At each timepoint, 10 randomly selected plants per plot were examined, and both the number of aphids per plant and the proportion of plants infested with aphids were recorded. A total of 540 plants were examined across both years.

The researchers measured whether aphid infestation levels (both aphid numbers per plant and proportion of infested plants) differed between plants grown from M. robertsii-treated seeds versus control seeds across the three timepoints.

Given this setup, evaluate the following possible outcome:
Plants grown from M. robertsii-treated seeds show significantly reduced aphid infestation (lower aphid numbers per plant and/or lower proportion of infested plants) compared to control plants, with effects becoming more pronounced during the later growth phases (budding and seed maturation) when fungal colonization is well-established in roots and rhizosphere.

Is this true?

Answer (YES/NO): NO